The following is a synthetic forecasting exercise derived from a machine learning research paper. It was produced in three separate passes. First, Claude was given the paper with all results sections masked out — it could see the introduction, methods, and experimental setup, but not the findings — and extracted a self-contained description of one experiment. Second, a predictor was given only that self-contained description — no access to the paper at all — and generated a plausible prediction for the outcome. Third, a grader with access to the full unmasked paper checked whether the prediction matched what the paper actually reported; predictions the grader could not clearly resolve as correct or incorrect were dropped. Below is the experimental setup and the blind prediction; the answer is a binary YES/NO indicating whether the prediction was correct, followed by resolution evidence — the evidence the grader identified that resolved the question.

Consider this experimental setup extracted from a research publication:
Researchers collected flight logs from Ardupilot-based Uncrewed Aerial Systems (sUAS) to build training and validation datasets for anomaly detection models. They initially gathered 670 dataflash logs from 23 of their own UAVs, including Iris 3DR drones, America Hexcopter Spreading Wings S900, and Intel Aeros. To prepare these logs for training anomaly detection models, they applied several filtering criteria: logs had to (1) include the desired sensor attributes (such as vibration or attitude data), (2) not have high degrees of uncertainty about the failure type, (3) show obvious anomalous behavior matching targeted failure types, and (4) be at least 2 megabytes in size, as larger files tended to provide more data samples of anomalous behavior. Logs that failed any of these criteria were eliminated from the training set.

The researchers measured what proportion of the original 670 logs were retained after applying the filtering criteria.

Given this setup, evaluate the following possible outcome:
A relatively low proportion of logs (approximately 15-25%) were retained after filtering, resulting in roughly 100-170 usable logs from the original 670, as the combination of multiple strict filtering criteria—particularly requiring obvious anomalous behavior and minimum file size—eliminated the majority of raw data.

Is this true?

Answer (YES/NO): NO